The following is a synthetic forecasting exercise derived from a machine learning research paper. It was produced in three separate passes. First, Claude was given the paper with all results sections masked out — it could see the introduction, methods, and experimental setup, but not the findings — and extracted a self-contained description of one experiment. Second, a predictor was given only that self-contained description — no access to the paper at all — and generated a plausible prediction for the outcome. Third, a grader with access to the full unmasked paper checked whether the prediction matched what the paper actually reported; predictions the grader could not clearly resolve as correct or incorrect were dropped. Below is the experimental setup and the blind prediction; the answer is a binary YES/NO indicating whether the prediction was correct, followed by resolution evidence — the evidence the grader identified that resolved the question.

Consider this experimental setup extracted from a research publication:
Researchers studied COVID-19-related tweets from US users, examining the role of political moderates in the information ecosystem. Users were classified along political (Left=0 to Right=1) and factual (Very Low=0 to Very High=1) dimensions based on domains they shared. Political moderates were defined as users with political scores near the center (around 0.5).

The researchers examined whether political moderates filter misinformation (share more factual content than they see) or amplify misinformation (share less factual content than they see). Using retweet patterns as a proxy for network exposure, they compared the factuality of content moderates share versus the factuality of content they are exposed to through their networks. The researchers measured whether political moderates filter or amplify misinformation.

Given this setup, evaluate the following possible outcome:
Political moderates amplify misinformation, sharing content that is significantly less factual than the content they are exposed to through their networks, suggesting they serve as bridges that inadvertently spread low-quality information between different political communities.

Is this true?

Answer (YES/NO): NO